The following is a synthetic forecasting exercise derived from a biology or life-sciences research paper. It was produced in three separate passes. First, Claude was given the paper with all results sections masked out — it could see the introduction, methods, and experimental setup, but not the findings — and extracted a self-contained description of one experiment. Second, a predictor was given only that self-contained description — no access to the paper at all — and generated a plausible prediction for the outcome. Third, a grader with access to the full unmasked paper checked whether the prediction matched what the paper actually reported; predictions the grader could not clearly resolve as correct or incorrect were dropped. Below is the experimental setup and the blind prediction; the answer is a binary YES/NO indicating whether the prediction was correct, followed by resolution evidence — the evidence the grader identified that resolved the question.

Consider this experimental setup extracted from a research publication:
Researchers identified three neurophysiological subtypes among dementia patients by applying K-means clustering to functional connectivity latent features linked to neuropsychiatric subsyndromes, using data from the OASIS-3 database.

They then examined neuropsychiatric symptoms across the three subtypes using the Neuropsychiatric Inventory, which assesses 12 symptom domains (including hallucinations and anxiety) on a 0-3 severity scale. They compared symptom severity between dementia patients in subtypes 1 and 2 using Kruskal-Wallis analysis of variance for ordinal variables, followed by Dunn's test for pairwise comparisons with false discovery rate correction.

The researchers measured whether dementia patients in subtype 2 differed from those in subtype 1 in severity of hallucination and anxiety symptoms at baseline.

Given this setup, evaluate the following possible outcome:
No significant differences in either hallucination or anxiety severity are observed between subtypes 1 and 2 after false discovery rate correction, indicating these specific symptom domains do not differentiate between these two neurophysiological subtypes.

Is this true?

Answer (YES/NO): NO